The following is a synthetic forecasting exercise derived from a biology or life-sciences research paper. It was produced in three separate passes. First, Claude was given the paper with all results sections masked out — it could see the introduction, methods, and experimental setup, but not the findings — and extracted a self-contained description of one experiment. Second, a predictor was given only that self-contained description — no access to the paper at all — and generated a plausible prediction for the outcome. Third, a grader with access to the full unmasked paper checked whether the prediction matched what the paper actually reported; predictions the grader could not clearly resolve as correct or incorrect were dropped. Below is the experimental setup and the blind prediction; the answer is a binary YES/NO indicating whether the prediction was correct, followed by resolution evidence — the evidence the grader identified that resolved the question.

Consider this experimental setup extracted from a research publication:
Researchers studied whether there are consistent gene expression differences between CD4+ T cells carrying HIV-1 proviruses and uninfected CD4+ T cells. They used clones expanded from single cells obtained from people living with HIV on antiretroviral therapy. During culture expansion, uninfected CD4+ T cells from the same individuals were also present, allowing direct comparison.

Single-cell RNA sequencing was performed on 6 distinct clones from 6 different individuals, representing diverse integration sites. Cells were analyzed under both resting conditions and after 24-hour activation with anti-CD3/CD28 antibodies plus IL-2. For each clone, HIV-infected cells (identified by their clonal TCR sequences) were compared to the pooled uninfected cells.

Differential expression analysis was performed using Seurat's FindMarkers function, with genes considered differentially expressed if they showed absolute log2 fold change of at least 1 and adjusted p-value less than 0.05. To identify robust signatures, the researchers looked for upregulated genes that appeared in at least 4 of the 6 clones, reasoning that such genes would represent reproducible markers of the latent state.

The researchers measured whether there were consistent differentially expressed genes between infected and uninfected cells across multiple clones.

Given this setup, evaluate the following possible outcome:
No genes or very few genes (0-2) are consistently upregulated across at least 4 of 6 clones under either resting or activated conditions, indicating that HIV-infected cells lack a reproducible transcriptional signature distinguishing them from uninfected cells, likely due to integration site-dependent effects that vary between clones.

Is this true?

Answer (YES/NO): NO